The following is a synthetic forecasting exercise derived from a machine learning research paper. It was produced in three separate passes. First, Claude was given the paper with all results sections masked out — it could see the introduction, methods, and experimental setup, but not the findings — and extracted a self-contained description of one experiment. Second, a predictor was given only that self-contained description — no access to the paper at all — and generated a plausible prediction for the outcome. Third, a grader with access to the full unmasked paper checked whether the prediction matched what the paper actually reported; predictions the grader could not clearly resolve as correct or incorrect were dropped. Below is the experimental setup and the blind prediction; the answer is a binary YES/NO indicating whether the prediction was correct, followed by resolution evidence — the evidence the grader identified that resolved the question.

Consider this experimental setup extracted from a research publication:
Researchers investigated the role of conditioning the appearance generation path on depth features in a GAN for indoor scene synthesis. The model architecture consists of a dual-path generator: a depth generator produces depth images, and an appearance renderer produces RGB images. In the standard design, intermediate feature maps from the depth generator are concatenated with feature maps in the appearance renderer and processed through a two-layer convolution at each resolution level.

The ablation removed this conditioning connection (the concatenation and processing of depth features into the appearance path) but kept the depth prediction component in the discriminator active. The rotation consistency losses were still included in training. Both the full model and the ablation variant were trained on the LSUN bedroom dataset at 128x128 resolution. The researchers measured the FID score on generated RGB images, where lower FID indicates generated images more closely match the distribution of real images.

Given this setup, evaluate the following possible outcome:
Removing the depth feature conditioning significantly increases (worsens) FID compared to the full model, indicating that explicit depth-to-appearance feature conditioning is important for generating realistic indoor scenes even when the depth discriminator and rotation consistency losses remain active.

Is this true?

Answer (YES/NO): YES